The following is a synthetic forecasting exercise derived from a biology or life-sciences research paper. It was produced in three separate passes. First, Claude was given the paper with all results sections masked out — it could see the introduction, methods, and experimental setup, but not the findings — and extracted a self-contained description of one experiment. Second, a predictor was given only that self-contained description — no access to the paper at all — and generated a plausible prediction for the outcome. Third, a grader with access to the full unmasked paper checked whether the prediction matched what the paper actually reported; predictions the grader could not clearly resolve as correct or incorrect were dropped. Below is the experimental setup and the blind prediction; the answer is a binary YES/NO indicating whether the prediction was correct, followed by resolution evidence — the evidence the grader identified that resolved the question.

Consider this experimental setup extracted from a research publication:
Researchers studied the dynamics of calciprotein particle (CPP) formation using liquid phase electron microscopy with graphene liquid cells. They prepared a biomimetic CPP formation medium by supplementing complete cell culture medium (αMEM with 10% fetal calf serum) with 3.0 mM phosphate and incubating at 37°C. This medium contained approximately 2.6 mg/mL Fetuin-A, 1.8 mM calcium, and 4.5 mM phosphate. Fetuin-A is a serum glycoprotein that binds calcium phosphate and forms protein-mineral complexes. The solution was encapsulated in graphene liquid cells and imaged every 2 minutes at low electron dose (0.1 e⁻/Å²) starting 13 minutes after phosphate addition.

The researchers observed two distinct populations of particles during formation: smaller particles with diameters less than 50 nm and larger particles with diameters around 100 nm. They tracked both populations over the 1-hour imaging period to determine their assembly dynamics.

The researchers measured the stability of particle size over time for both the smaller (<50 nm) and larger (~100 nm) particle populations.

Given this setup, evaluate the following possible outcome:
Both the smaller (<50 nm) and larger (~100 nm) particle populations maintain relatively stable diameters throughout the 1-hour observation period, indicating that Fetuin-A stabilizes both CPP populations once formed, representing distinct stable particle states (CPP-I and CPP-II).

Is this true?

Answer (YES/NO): NO